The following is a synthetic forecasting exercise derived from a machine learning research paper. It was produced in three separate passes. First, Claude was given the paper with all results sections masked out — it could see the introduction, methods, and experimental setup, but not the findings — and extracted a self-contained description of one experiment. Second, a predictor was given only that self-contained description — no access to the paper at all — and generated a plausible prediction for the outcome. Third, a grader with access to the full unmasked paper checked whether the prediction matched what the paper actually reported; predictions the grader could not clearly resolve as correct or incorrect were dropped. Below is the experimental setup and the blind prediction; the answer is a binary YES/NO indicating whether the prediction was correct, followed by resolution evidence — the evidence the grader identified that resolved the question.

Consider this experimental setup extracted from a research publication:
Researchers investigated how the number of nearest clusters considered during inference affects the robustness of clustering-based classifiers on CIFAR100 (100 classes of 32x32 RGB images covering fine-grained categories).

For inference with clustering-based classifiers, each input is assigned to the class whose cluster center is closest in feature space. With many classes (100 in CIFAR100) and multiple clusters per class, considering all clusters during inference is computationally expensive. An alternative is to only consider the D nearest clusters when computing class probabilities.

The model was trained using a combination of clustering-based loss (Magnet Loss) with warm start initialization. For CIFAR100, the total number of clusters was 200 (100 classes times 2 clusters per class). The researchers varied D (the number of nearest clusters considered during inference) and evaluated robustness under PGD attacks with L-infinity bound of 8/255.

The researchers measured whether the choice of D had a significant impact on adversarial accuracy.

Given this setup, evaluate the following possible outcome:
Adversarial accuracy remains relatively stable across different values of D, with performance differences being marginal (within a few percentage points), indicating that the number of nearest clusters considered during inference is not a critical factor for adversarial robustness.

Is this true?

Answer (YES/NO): NO